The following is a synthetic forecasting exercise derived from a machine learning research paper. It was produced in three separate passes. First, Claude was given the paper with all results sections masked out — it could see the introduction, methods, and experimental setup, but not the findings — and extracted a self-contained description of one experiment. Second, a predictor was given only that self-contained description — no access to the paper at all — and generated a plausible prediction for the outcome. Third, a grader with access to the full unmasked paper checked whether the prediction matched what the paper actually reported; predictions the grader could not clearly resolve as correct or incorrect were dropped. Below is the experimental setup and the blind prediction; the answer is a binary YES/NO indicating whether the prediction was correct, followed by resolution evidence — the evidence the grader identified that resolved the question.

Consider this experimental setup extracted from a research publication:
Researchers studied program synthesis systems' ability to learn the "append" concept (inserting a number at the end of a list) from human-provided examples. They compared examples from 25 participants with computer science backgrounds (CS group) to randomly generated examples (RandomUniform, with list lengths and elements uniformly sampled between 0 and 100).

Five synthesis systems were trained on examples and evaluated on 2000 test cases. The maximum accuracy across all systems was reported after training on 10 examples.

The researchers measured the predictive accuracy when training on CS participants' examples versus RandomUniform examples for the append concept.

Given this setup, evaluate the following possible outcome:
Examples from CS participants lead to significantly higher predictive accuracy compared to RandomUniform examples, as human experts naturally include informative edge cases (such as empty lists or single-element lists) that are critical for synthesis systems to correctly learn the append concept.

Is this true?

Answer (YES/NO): NO